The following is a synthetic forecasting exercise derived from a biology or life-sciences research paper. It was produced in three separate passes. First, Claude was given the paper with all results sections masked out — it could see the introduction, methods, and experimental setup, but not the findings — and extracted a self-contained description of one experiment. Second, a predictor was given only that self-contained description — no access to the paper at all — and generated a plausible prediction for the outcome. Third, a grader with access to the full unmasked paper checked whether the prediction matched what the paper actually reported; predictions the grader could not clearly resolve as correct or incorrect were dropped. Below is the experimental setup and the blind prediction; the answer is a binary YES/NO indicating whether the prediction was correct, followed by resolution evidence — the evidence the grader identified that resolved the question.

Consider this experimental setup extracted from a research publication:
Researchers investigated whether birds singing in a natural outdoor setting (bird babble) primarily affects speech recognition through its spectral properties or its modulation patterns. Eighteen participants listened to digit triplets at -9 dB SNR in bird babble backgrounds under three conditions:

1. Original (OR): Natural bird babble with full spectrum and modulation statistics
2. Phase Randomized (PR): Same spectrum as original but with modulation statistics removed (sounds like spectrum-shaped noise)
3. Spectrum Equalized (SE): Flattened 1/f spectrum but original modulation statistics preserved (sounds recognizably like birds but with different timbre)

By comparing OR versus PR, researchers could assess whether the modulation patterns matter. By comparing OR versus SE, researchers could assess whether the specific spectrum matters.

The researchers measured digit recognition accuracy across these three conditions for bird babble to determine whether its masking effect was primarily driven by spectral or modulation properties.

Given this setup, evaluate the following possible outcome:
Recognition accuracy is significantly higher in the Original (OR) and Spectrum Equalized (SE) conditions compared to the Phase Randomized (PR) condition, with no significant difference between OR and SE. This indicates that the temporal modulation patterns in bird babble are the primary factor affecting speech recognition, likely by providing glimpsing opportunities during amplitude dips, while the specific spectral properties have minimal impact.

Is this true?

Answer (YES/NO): NO